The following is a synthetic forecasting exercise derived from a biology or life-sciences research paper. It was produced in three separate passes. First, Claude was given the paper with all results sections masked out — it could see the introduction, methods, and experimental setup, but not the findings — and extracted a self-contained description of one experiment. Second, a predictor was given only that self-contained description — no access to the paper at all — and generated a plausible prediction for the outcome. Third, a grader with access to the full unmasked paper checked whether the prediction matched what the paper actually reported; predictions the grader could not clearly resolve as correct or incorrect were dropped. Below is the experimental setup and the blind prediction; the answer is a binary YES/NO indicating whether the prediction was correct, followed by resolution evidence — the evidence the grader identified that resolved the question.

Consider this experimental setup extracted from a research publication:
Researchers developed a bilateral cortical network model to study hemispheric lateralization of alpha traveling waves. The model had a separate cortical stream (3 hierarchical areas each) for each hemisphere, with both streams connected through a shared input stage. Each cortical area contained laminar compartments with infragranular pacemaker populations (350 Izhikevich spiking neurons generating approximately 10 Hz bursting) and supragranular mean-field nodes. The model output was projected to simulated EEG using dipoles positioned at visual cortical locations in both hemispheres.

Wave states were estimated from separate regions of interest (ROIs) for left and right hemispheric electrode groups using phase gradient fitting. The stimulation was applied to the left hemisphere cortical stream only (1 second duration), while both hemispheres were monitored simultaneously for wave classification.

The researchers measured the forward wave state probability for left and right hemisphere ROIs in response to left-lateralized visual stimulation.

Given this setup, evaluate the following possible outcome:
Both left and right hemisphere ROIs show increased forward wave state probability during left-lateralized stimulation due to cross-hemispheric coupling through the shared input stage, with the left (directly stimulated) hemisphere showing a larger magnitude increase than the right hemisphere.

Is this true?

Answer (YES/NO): NO